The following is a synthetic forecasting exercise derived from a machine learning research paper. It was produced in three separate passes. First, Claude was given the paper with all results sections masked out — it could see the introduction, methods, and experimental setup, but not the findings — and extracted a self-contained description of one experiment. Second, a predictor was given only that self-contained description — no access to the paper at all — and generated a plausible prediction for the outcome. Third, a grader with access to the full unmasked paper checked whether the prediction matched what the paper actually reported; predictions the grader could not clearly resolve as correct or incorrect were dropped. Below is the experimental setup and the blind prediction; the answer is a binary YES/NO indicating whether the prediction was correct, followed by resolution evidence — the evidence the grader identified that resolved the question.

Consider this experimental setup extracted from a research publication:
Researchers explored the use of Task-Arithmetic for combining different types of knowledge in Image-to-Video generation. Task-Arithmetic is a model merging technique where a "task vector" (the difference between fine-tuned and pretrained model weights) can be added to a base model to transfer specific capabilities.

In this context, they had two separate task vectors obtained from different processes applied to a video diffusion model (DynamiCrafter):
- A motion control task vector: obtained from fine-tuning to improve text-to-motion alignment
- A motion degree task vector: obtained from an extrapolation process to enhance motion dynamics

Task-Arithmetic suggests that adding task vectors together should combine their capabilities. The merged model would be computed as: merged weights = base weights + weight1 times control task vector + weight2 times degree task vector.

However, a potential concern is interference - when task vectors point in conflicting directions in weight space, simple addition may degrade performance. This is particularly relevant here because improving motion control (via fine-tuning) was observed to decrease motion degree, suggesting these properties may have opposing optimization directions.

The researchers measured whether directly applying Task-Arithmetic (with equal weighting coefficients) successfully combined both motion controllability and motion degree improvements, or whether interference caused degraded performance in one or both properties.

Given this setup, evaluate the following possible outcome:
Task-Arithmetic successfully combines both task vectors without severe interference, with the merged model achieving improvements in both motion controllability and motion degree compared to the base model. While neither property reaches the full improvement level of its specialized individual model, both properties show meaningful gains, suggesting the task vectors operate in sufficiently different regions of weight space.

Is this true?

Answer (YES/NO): NO